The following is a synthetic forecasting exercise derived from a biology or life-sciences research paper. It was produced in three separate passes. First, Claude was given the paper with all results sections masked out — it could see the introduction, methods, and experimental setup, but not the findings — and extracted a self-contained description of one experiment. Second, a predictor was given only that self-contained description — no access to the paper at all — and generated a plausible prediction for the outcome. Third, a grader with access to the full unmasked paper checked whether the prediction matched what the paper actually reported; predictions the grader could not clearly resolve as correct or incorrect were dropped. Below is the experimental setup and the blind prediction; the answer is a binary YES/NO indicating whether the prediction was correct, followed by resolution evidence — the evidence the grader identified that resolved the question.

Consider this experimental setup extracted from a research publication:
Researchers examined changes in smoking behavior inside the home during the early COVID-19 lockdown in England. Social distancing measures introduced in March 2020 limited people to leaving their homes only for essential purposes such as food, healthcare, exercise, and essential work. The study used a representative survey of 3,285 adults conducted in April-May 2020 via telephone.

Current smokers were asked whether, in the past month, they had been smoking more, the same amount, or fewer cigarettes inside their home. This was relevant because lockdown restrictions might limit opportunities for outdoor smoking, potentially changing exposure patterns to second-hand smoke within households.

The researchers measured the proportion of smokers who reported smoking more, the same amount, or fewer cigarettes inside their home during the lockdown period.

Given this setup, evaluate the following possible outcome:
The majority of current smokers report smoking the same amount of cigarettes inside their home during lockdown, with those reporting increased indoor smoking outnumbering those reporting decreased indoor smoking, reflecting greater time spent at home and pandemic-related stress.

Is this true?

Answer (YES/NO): NO